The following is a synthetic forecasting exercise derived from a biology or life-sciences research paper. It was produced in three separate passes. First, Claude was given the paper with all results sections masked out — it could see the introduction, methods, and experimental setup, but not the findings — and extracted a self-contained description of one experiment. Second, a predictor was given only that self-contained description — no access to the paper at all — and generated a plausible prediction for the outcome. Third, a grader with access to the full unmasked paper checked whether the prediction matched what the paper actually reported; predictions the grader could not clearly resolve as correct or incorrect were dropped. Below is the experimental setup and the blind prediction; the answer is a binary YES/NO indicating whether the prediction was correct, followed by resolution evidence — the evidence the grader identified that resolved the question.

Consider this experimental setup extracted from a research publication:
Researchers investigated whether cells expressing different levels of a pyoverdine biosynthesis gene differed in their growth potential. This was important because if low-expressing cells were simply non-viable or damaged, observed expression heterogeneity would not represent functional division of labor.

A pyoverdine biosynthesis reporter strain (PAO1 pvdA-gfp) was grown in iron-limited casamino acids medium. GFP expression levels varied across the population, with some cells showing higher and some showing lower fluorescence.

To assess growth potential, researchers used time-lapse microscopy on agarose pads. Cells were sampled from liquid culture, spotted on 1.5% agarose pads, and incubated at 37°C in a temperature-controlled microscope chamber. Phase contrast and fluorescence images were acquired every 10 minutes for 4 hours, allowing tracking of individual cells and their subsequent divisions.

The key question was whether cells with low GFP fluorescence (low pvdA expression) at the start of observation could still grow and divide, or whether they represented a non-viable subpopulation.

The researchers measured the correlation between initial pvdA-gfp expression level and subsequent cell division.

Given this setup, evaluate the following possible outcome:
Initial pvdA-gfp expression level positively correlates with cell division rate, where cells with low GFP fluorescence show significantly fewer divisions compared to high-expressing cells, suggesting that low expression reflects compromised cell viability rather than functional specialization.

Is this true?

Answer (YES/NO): YES